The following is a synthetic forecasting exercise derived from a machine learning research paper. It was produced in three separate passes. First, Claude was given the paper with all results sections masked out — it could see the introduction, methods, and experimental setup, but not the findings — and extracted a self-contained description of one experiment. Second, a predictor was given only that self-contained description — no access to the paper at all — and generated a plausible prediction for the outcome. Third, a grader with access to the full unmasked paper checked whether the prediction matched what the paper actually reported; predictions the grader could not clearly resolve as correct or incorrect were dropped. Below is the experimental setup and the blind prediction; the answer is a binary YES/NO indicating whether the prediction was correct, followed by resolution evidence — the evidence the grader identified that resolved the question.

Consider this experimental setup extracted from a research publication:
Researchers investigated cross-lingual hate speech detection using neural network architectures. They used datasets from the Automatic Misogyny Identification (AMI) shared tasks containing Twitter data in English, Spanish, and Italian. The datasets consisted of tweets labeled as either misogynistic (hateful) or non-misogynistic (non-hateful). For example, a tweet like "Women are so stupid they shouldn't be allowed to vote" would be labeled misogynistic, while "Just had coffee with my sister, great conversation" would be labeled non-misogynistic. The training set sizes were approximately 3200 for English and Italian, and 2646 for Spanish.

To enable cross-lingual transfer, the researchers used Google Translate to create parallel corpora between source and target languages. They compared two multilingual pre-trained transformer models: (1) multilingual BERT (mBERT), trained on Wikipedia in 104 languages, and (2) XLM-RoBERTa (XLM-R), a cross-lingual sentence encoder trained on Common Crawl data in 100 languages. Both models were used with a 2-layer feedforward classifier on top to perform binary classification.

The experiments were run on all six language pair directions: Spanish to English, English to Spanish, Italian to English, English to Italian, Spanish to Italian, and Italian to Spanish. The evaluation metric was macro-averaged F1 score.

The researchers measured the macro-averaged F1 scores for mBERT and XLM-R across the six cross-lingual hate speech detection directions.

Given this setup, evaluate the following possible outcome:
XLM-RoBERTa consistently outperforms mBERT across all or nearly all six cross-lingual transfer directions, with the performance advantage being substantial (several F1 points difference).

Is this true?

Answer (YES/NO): NO